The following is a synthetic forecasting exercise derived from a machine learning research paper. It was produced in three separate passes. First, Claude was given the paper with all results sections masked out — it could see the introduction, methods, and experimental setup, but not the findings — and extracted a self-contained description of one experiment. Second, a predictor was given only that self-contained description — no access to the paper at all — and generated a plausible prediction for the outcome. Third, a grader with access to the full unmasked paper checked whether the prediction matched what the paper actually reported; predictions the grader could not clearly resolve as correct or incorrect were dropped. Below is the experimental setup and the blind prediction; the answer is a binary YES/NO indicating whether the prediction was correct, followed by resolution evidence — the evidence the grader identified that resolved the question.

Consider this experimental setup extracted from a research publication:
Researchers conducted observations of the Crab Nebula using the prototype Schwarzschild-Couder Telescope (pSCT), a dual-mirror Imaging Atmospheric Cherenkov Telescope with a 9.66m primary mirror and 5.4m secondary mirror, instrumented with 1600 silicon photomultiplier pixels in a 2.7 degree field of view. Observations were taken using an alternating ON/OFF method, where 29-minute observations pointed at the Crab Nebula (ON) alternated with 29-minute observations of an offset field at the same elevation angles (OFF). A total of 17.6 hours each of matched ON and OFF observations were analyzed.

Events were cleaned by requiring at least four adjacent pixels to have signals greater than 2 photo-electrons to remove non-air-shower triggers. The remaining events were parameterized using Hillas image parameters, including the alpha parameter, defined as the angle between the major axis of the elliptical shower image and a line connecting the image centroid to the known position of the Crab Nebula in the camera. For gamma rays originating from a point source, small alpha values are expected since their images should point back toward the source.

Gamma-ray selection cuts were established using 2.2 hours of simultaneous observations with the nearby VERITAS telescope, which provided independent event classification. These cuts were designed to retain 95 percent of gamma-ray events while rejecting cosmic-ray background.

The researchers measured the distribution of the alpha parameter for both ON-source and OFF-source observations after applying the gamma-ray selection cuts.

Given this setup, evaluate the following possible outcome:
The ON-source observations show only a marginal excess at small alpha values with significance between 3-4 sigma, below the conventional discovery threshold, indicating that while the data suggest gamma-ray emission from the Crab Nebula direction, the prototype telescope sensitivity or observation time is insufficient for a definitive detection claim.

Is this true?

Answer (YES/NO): NO